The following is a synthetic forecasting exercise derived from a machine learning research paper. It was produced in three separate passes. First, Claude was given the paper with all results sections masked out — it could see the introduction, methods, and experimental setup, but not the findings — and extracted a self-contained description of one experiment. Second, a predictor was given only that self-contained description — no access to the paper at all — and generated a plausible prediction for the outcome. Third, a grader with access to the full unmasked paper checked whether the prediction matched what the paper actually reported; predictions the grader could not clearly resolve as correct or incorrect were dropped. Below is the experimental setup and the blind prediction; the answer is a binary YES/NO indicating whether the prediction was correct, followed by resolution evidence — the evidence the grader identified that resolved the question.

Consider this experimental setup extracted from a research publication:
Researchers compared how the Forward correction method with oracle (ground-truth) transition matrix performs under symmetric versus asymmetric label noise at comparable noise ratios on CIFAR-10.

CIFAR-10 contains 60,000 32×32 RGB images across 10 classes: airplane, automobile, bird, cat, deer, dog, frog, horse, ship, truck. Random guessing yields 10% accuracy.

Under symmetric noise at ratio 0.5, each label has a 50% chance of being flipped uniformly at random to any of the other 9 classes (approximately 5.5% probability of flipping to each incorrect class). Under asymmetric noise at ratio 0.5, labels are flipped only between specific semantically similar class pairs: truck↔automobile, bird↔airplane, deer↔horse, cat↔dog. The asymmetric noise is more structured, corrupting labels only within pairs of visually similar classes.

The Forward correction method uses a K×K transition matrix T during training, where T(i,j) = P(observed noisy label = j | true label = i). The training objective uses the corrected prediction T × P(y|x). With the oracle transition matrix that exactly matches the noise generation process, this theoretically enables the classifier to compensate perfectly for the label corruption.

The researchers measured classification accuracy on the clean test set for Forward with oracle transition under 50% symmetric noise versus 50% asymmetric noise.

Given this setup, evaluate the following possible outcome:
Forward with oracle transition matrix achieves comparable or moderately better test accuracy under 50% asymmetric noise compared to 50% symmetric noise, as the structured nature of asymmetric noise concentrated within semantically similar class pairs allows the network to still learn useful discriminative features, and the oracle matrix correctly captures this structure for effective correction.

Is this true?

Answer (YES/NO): NO